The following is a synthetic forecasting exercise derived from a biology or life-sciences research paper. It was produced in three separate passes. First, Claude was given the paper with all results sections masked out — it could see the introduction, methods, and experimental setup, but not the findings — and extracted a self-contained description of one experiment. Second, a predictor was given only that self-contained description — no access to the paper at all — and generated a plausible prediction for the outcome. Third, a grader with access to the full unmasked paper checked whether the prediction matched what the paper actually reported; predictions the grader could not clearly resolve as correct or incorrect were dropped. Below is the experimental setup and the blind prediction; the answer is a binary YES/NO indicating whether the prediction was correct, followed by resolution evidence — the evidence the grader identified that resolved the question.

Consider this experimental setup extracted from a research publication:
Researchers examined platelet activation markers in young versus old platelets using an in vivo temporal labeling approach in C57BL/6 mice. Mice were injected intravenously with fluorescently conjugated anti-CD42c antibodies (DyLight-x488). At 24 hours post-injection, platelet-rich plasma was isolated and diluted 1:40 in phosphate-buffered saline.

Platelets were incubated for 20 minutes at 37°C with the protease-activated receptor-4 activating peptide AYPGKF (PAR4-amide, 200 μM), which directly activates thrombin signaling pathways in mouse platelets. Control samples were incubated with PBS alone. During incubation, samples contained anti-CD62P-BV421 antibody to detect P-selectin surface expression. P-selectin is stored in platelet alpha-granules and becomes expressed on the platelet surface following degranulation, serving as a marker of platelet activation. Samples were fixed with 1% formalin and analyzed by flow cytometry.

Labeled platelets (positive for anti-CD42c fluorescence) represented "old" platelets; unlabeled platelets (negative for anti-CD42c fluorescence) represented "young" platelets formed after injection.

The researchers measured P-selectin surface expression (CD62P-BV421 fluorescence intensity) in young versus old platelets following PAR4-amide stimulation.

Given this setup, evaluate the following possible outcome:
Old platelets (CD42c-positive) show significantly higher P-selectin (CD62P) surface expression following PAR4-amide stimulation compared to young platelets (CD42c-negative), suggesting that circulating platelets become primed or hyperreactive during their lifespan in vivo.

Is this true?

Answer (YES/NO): NO